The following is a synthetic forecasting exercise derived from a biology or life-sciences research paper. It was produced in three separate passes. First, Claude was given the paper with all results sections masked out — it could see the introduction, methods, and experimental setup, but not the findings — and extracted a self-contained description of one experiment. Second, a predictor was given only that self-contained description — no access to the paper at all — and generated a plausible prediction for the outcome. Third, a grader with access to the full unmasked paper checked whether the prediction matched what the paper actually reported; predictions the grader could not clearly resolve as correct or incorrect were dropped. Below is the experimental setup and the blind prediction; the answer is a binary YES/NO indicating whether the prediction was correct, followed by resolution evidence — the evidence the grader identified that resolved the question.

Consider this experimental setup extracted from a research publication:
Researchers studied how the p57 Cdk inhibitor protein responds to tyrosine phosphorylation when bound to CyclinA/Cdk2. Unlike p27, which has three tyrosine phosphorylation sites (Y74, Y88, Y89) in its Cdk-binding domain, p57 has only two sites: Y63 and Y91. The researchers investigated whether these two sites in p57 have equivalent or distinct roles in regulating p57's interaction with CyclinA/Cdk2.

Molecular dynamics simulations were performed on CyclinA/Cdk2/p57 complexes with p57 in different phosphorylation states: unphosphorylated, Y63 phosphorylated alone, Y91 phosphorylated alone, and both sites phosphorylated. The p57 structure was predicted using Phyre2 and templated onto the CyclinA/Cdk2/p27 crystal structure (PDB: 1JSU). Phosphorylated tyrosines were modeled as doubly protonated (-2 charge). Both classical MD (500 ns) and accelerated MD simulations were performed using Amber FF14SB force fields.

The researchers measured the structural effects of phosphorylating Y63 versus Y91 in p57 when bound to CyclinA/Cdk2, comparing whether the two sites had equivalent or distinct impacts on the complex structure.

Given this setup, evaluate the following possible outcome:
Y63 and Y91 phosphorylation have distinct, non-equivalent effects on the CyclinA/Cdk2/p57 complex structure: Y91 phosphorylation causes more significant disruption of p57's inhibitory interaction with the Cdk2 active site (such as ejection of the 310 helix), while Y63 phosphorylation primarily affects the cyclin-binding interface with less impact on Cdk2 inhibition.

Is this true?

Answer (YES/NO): NO